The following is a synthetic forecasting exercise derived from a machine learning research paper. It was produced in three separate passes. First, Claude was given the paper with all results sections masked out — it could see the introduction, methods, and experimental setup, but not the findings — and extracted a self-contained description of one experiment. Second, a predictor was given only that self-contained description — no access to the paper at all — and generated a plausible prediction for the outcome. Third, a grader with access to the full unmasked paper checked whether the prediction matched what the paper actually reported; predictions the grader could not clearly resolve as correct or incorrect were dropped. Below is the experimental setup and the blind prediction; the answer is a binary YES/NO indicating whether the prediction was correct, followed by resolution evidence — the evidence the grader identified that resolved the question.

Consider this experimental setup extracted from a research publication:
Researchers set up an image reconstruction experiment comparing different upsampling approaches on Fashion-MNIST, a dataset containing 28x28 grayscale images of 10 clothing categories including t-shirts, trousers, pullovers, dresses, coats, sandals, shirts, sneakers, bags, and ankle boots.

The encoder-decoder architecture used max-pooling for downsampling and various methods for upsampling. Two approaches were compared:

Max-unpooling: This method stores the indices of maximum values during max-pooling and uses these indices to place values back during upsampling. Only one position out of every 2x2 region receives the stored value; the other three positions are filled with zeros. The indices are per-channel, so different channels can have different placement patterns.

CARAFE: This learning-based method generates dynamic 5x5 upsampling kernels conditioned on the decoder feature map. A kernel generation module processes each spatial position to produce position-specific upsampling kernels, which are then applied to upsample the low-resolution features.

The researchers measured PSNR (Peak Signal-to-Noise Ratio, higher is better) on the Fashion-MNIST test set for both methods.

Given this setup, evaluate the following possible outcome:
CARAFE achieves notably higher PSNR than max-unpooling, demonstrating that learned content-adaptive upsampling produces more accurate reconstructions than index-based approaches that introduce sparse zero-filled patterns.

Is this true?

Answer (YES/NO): NO